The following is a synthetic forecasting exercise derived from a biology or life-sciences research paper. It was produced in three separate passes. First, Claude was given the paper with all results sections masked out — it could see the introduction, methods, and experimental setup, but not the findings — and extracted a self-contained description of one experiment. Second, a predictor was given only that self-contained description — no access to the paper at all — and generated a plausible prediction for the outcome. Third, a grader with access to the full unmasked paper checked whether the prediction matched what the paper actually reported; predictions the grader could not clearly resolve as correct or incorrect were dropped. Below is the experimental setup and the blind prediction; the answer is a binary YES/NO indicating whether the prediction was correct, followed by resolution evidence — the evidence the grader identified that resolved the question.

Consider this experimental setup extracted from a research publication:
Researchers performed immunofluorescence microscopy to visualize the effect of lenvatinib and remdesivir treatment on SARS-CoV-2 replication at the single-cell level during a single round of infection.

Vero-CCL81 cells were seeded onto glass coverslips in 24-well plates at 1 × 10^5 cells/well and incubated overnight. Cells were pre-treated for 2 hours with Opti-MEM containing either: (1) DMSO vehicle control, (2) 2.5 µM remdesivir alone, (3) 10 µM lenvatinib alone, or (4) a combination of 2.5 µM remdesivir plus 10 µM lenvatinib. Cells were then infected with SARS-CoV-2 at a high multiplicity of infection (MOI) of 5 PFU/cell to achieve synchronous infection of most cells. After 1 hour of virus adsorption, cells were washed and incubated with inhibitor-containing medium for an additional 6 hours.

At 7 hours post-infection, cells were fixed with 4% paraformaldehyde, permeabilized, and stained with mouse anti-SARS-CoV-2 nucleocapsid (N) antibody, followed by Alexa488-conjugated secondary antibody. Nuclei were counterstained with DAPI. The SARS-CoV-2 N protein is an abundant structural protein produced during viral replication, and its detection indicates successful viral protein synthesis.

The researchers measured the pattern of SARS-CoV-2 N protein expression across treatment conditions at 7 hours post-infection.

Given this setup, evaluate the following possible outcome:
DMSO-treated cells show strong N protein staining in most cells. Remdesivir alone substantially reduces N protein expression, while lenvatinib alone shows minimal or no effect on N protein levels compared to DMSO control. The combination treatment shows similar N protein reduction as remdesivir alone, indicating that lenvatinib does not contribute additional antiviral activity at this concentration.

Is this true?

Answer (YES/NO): NO